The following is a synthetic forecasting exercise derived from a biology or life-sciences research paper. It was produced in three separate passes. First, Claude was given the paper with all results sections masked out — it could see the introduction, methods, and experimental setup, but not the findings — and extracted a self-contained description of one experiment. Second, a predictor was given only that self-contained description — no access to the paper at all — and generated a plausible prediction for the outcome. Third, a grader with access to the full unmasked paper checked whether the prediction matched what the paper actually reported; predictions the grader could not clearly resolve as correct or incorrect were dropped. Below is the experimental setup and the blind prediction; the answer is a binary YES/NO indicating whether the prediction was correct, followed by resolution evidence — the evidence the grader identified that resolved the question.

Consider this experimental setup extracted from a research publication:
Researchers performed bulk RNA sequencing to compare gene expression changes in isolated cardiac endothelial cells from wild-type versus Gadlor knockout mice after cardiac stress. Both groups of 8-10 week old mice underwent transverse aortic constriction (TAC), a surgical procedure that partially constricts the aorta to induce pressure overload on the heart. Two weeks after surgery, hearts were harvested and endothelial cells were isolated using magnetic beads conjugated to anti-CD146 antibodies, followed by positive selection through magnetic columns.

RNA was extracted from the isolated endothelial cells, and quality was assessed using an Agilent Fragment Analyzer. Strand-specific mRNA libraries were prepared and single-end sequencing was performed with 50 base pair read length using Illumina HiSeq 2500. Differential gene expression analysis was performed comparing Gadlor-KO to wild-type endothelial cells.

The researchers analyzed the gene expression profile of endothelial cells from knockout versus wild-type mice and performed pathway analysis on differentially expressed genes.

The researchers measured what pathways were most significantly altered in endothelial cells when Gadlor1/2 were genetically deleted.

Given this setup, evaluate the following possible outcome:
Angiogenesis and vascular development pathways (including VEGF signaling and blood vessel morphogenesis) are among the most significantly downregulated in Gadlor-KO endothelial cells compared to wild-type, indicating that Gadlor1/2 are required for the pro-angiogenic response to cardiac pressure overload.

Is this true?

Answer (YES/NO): NO